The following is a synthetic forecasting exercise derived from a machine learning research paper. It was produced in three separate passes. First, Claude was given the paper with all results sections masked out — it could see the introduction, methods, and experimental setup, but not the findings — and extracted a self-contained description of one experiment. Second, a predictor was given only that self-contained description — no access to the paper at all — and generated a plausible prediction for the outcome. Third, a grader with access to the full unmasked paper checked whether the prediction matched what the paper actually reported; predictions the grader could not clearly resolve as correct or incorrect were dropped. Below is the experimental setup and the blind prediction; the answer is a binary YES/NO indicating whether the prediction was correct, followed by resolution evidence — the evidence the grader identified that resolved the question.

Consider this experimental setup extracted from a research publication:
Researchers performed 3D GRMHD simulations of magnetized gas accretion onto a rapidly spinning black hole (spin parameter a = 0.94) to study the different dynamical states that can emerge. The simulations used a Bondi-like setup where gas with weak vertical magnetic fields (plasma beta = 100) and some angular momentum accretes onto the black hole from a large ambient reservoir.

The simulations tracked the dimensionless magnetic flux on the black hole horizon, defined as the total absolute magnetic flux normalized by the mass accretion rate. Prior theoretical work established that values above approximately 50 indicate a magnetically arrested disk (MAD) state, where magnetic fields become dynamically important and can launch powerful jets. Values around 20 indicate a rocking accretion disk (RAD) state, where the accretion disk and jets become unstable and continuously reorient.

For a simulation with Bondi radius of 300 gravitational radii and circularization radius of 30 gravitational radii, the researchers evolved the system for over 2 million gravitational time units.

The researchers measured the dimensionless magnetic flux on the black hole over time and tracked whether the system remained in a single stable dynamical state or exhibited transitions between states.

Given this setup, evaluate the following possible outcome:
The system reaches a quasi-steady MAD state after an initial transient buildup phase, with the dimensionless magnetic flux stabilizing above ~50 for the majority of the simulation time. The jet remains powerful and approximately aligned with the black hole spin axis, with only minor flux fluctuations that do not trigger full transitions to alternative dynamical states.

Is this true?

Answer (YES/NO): NO